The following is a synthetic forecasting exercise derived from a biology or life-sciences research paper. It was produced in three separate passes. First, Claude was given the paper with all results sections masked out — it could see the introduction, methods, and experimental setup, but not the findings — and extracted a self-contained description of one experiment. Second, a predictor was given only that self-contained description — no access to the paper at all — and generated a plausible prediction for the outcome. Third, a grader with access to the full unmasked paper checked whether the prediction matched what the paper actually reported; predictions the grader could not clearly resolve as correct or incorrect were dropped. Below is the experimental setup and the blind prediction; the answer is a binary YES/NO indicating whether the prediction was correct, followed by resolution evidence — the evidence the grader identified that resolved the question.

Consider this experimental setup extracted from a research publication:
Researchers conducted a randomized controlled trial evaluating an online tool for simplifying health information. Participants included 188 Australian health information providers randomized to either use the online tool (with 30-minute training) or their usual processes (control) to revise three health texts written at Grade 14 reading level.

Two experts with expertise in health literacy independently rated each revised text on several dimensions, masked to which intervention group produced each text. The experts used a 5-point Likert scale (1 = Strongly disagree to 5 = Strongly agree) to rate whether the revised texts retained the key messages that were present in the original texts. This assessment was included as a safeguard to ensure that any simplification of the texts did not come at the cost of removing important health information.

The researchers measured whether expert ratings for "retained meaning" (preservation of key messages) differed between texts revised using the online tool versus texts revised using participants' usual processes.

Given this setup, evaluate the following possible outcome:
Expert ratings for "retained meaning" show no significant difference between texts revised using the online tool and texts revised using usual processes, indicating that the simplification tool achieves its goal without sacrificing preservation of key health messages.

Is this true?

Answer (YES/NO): YES